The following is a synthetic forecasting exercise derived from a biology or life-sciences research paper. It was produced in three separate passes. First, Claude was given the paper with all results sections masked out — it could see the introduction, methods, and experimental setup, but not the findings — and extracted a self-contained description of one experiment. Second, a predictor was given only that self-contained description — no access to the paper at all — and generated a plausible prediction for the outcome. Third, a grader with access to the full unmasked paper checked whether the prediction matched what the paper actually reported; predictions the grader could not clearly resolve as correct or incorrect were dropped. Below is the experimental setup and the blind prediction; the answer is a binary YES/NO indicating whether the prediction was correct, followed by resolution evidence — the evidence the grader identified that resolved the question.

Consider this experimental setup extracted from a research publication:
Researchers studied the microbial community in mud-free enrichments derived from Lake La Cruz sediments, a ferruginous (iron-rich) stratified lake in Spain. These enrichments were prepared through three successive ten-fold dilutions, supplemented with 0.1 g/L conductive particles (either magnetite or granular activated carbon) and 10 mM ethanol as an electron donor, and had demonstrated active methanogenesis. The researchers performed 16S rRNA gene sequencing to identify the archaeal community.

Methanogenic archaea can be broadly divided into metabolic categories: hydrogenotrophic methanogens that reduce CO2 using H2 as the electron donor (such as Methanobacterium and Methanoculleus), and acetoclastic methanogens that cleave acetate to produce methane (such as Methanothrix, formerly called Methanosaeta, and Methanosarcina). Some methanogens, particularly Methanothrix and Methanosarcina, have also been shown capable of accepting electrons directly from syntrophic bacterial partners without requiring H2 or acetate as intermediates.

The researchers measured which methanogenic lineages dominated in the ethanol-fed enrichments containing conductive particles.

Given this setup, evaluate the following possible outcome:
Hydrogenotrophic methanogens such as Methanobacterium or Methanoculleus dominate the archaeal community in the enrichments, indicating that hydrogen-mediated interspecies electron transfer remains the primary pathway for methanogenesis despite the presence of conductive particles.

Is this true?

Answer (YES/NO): NO